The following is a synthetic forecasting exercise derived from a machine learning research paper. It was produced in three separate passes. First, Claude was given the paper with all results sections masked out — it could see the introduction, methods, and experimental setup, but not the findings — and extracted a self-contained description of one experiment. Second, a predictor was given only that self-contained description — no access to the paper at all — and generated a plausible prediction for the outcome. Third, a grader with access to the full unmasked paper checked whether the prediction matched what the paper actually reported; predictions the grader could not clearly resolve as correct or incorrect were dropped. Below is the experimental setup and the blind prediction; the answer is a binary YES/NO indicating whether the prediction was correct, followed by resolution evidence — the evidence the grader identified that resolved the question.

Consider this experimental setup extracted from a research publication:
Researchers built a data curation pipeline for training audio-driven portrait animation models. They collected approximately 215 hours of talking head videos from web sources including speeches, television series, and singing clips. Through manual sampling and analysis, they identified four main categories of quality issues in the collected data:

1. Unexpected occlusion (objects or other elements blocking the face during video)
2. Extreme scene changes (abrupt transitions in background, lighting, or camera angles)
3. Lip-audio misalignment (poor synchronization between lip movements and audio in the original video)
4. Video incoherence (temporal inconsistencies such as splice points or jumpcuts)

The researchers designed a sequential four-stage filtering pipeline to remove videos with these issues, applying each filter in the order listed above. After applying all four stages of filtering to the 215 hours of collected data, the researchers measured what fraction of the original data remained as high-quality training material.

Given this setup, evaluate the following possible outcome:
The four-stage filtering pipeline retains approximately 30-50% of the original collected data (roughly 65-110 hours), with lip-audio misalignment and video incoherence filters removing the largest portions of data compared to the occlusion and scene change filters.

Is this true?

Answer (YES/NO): NO